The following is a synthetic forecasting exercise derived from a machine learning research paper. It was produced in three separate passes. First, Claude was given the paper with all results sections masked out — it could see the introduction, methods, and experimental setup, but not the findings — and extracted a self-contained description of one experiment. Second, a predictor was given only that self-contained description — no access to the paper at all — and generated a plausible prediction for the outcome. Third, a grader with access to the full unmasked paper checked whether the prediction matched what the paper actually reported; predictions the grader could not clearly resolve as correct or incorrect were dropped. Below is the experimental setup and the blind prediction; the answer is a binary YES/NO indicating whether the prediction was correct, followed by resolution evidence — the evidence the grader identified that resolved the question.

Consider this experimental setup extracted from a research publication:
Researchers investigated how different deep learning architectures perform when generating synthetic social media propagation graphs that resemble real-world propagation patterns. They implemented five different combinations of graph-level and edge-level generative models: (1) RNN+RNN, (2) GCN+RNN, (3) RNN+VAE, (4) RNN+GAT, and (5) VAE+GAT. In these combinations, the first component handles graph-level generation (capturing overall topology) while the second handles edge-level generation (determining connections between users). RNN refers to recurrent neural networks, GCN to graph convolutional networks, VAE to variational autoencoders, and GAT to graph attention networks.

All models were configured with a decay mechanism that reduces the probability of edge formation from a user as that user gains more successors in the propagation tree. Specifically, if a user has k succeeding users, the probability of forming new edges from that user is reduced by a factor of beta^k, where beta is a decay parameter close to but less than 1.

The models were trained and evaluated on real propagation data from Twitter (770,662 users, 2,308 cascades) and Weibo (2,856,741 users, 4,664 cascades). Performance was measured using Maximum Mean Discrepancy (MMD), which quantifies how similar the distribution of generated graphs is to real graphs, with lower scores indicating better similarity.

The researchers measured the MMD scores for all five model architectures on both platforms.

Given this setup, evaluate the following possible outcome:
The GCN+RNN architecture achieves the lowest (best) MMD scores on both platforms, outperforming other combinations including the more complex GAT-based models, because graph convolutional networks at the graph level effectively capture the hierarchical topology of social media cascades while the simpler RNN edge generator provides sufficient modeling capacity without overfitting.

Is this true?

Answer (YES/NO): NO